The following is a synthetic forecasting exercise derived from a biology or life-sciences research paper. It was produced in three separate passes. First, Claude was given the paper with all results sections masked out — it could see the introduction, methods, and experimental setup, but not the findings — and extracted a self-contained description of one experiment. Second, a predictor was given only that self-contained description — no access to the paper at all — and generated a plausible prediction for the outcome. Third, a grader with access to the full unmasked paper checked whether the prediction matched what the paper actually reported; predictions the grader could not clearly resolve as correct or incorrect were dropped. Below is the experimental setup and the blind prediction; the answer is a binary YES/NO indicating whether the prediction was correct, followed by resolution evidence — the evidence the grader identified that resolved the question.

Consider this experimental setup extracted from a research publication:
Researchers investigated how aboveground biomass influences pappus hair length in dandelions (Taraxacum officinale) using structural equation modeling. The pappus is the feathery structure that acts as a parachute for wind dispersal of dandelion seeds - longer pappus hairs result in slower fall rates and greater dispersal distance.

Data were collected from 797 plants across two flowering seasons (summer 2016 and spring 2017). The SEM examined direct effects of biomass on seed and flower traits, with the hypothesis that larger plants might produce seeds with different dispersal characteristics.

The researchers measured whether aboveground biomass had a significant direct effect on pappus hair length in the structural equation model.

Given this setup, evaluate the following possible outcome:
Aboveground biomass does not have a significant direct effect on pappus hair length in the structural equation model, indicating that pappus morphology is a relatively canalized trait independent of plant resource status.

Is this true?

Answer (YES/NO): NO